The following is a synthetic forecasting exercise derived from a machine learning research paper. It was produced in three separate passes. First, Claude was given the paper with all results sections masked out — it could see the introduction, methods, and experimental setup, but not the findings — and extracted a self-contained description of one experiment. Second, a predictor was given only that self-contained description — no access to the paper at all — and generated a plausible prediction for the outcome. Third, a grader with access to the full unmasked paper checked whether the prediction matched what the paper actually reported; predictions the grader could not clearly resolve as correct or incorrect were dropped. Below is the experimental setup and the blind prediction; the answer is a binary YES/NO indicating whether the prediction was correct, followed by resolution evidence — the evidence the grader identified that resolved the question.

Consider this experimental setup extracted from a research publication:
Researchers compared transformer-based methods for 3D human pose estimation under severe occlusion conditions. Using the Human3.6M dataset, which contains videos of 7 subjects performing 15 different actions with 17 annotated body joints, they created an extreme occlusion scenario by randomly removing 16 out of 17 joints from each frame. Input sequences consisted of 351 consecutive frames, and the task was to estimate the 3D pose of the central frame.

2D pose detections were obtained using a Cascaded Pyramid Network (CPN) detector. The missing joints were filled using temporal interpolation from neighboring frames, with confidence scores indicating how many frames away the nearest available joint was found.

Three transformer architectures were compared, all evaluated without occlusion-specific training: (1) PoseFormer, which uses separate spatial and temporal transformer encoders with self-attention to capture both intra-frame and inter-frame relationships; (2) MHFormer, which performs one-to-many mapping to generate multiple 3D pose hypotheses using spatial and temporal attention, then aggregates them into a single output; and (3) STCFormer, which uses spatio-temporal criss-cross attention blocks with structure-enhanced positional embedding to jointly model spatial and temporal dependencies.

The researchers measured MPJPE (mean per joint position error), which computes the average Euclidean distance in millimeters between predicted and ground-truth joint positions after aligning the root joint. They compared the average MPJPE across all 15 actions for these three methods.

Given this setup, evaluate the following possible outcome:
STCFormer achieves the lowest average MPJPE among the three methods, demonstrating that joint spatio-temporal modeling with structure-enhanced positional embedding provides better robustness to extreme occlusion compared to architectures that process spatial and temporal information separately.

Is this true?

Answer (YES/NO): NO